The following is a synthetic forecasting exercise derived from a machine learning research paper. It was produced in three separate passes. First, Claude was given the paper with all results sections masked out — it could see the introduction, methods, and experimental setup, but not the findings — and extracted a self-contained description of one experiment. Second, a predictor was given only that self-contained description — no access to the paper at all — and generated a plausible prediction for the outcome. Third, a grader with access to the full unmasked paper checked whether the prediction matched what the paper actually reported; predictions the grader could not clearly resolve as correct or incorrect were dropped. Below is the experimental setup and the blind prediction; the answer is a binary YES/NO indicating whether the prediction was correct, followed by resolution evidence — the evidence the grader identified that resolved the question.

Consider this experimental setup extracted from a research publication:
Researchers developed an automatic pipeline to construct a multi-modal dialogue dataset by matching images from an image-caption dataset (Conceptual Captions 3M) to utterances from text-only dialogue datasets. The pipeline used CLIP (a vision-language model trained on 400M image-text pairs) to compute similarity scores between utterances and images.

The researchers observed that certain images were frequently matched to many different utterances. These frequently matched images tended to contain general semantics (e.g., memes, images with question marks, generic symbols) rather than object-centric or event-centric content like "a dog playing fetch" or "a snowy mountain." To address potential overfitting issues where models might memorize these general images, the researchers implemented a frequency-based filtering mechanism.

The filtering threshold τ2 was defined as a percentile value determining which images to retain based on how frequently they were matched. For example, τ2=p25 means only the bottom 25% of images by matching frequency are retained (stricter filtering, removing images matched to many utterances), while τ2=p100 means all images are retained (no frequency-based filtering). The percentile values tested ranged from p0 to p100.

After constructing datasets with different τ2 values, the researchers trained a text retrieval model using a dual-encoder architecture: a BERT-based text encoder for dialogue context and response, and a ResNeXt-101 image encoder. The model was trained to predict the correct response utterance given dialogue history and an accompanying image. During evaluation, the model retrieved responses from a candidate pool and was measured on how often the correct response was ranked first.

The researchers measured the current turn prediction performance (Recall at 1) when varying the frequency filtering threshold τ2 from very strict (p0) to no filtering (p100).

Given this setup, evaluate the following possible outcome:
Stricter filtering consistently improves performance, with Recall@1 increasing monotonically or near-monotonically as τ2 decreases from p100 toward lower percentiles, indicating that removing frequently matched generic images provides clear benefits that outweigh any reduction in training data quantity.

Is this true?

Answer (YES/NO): NO